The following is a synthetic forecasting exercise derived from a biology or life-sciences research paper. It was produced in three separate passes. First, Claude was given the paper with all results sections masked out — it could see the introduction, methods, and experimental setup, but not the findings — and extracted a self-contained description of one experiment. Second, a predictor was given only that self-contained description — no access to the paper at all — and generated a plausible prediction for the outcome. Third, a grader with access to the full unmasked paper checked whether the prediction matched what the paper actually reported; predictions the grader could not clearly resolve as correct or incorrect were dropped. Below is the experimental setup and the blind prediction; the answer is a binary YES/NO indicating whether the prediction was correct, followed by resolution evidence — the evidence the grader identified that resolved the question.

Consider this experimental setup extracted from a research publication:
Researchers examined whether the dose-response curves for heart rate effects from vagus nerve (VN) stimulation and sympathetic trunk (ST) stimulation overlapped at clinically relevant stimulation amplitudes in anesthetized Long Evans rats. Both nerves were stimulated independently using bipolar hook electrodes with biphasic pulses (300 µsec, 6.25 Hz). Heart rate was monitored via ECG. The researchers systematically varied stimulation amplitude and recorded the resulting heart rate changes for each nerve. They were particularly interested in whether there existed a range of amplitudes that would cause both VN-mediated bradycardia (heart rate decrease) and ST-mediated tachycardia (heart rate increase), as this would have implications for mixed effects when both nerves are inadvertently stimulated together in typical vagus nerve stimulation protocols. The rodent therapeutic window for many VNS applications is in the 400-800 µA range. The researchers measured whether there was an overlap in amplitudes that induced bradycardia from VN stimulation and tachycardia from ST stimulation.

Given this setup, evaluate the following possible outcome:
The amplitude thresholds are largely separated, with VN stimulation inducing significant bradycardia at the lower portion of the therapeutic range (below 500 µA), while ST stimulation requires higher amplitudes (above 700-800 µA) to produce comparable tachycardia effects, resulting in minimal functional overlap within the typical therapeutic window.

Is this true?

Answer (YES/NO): NO